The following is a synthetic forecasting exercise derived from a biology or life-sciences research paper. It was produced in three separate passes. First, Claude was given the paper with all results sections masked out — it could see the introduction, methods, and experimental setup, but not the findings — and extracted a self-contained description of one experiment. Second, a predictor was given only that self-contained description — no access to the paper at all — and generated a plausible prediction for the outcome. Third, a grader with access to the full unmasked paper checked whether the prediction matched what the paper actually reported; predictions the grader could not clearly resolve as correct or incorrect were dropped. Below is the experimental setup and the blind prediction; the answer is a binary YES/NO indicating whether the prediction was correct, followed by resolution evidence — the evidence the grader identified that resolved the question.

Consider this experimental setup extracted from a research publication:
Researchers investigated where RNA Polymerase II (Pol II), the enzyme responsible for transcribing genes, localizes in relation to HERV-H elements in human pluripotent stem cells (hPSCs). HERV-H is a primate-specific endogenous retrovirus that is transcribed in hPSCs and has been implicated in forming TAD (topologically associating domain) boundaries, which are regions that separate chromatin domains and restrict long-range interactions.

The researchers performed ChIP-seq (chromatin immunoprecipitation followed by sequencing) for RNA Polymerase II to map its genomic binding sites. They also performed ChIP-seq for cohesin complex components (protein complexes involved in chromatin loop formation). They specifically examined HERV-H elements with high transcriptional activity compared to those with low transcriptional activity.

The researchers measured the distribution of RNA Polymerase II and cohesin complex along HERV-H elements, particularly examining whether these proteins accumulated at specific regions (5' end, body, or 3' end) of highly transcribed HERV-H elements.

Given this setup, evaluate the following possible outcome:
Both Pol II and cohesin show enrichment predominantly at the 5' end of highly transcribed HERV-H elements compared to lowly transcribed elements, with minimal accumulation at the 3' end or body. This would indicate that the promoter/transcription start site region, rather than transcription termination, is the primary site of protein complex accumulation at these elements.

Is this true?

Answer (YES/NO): NO